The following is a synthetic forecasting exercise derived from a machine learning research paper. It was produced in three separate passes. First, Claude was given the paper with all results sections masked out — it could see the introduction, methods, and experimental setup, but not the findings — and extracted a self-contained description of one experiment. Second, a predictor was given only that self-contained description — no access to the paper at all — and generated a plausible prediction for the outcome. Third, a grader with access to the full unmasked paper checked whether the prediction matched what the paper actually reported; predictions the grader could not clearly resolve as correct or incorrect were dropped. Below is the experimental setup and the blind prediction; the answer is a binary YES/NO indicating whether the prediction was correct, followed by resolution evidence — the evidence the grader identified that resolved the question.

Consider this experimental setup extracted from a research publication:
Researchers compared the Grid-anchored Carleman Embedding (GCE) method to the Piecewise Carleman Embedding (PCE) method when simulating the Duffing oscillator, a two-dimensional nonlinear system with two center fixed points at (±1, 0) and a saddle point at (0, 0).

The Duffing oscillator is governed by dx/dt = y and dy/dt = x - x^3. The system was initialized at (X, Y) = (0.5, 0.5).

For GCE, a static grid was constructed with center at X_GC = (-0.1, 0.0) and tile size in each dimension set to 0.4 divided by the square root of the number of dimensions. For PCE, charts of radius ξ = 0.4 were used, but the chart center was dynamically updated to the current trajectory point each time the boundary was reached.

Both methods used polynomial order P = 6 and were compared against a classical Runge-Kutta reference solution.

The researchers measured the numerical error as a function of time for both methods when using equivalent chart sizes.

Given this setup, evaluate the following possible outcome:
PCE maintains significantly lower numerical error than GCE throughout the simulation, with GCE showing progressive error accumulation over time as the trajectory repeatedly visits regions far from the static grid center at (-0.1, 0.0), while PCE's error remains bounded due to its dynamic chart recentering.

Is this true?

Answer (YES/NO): NO